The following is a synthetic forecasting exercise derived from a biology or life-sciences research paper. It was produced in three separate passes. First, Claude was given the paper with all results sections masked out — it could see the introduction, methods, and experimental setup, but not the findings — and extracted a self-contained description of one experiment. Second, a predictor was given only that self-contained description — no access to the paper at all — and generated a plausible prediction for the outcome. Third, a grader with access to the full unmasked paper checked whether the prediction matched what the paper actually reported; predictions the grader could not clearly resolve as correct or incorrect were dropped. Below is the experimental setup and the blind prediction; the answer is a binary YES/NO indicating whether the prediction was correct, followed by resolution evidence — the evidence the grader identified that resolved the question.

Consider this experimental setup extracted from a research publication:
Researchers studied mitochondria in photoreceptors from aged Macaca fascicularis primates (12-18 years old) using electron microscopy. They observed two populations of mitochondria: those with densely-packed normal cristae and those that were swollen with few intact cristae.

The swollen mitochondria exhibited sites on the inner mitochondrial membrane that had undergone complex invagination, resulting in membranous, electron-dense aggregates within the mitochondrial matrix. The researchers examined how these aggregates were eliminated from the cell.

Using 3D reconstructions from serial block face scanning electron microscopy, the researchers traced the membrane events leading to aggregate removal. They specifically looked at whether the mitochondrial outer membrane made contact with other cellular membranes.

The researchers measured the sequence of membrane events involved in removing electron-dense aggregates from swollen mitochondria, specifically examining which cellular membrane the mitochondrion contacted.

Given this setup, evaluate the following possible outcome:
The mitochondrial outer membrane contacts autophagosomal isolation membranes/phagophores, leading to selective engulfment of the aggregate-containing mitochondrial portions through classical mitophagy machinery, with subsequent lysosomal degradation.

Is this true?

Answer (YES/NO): NO